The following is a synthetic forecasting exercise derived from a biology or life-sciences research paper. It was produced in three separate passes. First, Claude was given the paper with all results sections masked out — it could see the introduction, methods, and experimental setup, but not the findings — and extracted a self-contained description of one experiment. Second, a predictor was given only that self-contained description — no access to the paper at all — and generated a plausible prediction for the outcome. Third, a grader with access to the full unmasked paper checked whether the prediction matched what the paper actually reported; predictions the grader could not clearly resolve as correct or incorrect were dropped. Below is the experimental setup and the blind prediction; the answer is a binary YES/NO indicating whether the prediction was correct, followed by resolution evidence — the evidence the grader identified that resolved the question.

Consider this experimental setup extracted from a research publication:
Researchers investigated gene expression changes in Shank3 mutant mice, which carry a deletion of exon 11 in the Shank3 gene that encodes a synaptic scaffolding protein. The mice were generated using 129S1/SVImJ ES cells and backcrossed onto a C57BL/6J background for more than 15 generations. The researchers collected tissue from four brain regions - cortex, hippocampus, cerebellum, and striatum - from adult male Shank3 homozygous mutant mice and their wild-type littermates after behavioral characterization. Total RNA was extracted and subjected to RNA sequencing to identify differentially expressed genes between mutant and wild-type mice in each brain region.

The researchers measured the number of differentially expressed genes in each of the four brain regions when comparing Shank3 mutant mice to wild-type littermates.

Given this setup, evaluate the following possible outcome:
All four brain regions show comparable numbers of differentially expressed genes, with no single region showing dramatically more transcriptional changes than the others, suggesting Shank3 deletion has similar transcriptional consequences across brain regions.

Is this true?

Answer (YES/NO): NO